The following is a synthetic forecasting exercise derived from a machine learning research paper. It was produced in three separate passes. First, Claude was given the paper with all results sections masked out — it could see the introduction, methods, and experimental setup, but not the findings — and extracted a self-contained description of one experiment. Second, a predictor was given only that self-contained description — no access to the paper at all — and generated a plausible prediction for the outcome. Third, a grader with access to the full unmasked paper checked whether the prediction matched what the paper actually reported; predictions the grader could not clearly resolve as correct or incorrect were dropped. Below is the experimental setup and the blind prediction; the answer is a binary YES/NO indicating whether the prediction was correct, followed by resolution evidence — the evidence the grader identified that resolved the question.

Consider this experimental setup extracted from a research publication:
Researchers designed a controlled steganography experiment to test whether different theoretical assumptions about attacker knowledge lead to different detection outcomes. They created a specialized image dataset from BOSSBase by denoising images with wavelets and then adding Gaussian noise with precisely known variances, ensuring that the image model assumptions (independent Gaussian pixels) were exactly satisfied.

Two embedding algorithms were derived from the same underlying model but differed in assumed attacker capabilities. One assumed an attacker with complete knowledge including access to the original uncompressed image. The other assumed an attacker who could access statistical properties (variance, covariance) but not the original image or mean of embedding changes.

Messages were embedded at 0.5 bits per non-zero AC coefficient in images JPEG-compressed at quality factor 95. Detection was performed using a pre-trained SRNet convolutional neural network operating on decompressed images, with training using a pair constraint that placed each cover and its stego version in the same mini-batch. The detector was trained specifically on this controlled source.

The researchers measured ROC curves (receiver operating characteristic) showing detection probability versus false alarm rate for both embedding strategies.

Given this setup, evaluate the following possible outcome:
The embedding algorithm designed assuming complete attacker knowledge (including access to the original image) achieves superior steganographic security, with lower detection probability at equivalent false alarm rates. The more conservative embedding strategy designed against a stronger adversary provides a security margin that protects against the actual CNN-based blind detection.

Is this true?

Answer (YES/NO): NO